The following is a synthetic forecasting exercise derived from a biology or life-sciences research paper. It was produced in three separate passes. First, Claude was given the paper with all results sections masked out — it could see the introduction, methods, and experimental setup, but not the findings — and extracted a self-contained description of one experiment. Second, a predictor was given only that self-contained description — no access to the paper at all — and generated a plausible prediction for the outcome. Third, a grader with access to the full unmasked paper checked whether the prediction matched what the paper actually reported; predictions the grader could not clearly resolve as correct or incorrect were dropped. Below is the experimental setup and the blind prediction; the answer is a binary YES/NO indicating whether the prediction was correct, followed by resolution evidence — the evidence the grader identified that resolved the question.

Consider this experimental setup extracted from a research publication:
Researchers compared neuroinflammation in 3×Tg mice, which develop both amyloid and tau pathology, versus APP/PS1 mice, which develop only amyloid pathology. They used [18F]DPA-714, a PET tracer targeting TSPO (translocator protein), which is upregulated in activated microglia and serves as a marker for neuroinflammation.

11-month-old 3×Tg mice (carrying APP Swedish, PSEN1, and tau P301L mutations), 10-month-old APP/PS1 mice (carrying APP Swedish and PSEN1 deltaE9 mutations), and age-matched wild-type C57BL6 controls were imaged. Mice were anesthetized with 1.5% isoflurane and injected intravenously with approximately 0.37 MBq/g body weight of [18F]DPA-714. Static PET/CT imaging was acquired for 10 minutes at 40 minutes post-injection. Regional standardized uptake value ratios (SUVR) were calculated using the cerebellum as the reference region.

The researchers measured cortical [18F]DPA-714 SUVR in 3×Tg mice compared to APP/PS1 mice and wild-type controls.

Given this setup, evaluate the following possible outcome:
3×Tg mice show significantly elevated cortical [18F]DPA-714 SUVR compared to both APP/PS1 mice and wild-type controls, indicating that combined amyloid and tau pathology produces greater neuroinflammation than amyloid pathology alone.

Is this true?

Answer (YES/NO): NO